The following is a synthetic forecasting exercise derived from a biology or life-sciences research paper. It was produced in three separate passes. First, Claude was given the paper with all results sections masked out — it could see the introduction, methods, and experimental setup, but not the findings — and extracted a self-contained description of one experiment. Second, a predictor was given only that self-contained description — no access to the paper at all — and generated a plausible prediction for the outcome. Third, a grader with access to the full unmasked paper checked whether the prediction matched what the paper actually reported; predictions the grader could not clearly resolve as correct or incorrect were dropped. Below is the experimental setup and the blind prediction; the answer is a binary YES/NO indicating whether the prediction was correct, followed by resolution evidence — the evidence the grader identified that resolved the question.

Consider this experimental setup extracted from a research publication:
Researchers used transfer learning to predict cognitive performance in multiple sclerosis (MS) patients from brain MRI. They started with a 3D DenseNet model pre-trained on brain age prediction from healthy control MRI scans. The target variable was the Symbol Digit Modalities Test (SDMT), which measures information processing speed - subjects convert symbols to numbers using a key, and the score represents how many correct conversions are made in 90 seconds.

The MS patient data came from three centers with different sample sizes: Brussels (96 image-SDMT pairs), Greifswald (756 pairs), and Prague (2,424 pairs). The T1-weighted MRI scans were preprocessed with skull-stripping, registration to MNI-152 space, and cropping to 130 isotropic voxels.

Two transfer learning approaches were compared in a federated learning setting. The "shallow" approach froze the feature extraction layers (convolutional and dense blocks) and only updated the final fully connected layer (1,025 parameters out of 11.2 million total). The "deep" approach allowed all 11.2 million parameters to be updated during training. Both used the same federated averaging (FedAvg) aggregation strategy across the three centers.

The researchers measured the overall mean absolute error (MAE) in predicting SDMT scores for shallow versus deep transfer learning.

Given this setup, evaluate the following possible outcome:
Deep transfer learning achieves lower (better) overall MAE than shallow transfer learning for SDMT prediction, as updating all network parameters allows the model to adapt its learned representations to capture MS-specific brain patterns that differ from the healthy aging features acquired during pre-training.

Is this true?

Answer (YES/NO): YES